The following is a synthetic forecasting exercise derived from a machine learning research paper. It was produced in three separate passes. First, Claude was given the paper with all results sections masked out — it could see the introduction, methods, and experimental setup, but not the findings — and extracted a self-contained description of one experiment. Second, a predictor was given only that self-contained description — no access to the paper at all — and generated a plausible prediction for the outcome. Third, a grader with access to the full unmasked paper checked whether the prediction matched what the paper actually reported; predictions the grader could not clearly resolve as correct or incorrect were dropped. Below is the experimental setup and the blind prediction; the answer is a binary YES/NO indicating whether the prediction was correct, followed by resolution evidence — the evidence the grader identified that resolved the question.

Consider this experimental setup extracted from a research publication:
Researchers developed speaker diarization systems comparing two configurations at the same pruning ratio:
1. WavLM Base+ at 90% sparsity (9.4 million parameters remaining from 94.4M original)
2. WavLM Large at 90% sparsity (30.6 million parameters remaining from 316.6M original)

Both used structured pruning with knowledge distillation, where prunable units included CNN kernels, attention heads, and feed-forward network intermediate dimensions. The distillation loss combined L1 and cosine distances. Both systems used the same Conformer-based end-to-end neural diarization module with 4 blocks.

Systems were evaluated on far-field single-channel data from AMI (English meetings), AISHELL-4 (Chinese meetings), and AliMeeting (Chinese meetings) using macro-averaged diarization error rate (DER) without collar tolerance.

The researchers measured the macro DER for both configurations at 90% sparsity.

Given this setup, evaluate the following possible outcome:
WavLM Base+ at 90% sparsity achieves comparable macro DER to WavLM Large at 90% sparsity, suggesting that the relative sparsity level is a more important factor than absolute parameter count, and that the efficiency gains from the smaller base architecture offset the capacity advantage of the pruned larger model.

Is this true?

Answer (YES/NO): NO